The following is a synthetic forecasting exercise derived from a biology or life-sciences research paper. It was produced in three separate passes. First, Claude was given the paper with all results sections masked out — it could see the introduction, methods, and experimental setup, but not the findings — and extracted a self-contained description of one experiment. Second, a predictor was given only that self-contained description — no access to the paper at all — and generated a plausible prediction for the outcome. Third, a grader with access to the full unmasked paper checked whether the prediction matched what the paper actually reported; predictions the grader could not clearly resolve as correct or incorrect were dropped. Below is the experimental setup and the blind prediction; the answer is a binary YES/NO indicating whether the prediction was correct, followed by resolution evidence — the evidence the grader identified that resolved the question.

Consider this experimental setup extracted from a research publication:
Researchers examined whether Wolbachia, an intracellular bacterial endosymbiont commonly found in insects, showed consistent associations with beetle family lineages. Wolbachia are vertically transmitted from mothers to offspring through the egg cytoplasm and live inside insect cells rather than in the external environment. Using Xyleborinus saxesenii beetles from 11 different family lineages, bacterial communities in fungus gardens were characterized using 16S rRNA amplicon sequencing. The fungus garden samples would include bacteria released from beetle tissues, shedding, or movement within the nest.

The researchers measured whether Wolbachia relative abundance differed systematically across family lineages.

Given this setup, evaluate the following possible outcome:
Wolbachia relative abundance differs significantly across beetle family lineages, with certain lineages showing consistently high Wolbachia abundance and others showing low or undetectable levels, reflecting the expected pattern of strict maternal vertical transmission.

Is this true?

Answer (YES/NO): YES